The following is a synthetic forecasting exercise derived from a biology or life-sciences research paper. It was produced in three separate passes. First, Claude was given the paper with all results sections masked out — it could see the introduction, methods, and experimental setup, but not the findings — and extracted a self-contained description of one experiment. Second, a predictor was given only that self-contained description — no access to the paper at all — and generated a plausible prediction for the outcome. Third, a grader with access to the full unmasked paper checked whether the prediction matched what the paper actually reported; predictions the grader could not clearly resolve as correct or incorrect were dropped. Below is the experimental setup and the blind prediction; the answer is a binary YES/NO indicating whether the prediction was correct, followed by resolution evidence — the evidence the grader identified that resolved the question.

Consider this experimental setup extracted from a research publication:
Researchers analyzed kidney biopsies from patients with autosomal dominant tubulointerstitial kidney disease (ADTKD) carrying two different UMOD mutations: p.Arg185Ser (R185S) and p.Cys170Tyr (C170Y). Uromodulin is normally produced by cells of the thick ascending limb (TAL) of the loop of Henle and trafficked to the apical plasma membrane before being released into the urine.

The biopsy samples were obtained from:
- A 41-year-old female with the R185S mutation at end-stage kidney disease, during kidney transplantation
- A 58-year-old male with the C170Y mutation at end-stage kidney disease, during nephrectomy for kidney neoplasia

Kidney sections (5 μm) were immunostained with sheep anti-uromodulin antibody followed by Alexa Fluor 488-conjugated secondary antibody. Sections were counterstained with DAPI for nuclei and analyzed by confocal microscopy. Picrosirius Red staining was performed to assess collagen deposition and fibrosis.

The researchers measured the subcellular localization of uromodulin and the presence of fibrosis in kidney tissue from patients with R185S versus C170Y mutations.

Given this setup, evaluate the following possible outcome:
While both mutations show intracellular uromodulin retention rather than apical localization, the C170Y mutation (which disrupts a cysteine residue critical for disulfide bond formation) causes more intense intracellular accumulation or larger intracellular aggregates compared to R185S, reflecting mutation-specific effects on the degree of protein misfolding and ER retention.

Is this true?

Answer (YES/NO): NO